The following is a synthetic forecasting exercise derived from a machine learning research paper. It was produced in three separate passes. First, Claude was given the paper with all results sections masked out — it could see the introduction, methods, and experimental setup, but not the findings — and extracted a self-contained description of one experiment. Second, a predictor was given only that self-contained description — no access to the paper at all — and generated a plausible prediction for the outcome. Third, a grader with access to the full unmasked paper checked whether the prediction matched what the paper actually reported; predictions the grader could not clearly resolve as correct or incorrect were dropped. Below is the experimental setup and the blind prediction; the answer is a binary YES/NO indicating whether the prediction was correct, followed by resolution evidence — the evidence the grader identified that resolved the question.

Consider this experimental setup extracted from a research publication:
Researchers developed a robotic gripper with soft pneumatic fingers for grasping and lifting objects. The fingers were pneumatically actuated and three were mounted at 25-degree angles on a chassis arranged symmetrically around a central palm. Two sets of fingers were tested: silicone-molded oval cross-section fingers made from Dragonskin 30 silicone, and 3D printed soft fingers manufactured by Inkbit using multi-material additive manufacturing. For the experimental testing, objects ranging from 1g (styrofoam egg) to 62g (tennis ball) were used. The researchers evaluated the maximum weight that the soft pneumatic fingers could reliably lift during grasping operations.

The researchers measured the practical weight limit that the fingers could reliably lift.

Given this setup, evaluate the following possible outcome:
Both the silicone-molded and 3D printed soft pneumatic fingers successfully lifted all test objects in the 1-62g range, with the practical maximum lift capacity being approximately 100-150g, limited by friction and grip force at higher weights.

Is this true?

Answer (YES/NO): NO